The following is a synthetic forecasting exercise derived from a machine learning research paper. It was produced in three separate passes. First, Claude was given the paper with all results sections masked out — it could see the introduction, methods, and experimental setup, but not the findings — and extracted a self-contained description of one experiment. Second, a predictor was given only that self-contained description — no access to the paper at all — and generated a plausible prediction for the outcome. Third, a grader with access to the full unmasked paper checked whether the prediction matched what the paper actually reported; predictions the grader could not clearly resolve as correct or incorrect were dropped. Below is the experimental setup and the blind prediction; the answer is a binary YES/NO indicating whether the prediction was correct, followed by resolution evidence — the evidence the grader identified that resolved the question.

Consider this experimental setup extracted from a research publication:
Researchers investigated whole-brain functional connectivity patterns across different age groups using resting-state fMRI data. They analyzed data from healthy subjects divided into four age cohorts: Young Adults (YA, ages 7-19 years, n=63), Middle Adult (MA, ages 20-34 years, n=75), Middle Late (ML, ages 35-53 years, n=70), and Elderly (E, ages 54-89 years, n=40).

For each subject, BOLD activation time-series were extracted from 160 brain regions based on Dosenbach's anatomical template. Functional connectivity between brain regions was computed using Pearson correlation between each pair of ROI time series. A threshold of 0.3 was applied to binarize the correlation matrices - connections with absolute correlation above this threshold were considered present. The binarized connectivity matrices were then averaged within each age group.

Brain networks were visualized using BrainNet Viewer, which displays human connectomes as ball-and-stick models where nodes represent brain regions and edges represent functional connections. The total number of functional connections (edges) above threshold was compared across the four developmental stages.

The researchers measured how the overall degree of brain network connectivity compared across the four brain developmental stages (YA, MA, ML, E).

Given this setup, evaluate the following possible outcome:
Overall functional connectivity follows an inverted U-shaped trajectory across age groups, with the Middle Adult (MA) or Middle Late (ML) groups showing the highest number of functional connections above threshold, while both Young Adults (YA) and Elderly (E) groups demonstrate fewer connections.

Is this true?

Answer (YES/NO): YES